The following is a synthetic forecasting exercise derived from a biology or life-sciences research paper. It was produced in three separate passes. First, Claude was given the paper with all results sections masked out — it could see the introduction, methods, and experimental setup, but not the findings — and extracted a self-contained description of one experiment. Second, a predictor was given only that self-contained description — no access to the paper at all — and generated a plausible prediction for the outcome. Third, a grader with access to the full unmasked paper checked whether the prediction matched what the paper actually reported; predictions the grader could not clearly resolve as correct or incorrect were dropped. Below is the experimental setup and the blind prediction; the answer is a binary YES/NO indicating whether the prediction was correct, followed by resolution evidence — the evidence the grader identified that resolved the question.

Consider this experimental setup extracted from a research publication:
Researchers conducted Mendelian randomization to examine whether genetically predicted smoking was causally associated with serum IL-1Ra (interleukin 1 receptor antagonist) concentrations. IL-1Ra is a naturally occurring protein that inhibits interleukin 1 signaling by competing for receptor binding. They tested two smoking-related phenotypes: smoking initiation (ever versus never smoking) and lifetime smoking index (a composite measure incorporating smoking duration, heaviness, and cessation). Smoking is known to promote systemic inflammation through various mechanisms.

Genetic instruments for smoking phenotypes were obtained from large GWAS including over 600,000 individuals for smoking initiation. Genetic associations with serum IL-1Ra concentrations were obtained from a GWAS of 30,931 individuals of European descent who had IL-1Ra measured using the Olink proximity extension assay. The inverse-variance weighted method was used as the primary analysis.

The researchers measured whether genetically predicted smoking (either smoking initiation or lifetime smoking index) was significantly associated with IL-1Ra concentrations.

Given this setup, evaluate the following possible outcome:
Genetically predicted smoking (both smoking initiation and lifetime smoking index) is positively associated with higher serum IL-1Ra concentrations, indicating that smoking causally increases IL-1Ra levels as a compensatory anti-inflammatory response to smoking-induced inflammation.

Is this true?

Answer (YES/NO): NO